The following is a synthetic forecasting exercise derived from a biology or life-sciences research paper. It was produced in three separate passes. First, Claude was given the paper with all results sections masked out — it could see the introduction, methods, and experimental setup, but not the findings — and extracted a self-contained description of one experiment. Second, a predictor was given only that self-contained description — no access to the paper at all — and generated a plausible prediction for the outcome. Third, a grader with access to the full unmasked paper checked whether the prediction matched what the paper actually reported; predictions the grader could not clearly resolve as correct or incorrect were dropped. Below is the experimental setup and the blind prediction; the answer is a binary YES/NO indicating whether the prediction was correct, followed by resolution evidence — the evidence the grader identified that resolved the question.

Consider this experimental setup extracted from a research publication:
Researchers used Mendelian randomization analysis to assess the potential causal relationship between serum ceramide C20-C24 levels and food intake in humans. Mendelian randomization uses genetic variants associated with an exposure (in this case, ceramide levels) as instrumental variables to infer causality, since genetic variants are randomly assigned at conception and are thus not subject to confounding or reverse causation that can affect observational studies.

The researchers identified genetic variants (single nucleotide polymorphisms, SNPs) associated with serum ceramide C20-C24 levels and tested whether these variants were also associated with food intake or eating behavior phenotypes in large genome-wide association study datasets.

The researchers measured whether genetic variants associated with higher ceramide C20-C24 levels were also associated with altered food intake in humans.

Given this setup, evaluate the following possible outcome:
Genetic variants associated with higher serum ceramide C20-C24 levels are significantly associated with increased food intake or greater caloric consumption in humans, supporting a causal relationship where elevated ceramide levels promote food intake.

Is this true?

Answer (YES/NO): YES